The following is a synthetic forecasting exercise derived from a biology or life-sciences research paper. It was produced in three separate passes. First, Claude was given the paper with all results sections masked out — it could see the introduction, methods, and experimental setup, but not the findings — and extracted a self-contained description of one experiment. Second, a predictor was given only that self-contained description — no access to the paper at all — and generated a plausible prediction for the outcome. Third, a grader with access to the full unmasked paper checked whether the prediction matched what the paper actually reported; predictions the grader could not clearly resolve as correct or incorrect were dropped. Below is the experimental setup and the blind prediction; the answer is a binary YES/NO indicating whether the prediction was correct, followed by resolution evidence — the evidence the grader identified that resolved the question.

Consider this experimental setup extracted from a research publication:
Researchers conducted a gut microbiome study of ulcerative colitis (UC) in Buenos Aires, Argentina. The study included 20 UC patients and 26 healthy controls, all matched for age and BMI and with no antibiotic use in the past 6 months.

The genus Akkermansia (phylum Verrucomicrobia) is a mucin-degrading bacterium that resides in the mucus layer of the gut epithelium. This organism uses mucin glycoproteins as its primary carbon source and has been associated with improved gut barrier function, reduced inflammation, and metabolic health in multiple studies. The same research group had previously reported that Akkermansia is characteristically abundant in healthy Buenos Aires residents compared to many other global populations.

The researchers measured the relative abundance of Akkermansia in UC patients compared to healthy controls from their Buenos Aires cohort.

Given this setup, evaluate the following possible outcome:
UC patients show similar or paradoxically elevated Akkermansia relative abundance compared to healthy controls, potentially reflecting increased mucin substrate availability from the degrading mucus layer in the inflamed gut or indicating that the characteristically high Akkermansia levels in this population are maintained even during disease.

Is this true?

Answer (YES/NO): NO